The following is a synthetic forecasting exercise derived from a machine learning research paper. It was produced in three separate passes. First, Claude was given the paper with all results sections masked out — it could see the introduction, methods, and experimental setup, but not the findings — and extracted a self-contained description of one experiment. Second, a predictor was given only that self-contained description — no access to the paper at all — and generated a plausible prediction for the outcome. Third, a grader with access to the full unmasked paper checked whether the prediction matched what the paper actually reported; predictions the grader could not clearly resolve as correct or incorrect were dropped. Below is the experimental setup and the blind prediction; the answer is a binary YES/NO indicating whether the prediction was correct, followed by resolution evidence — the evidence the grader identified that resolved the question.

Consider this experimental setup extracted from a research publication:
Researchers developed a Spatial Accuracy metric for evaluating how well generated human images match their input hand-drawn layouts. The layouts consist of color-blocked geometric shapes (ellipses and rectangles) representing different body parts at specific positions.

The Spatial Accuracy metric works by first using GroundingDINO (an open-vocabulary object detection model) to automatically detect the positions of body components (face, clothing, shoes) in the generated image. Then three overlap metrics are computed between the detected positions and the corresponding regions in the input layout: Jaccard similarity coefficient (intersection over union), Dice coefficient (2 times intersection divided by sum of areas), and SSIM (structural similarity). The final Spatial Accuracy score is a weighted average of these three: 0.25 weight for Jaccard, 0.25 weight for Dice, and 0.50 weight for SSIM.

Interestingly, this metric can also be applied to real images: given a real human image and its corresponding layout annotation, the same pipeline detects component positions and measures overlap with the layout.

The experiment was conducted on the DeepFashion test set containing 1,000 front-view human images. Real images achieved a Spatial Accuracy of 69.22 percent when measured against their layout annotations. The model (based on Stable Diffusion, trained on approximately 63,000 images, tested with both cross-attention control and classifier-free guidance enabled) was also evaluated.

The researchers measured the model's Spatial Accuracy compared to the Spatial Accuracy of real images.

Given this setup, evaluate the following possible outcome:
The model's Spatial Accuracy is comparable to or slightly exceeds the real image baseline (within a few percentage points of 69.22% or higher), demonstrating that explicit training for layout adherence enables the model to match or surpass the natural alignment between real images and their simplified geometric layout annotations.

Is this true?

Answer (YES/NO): YES